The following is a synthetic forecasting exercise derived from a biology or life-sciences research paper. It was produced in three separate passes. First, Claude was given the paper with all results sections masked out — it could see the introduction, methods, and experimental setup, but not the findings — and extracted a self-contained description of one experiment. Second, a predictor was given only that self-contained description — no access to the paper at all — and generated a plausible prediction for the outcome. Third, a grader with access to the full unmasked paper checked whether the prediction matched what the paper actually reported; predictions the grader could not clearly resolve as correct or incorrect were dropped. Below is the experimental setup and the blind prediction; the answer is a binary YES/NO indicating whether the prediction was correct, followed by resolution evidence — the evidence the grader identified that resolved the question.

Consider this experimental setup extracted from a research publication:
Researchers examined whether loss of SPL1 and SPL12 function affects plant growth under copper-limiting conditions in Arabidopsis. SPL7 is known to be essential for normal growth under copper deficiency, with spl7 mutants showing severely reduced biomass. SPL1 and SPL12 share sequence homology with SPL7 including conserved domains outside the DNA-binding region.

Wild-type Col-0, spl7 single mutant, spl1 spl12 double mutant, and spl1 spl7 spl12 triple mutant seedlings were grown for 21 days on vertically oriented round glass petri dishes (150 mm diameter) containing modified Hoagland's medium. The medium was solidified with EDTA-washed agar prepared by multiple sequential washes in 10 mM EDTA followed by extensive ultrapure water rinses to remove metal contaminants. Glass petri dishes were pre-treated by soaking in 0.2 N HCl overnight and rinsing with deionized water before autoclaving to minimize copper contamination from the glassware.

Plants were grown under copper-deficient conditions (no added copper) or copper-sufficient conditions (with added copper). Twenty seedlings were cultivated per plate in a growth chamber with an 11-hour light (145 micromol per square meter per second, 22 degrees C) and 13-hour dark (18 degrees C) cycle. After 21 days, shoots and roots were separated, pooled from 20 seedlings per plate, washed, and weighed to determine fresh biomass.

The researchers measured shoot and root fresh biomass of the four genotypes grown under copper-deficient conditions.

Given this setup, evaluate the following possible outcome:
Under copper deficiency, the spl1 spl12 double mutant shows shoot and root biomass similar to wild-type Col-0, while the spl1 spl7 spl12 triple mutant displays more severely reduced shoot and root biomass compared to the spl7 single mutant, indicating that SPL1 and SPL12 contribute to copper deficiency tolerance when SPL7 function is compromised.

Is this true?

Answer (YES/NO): NO